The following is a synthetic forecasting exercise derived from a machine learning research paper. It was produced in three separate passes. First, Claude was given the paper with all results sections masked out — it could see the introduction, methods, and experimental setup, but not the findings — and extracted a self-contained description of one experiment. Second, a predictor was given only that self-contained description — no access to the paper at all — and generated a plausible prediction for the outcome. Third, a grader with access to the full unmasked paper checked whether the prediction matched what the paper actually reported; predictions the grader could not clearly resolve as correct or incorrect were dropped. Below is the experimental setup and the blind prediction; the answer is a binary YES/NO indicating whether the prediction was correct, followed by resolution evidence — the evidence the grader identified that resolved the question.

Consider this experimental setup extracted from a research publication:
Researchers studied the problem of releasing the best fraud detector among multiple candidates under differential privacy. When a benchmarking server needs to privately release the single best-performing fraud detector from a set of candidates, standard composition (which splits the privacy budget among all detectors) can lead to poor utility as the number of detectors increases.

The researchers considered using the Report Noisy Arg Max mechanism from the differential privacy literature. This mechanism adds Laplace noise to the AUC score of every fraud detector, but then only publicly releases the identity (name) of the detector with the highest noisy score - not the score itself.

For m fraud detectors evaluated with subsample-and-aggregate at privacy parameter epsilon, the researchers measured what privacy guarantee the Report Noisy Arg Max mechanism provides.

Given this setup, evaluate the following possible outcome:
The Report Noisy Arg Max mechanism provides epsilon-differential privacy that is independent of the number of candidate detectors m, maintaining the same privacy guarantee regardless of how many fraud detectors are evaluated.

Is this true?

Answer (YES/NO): YES